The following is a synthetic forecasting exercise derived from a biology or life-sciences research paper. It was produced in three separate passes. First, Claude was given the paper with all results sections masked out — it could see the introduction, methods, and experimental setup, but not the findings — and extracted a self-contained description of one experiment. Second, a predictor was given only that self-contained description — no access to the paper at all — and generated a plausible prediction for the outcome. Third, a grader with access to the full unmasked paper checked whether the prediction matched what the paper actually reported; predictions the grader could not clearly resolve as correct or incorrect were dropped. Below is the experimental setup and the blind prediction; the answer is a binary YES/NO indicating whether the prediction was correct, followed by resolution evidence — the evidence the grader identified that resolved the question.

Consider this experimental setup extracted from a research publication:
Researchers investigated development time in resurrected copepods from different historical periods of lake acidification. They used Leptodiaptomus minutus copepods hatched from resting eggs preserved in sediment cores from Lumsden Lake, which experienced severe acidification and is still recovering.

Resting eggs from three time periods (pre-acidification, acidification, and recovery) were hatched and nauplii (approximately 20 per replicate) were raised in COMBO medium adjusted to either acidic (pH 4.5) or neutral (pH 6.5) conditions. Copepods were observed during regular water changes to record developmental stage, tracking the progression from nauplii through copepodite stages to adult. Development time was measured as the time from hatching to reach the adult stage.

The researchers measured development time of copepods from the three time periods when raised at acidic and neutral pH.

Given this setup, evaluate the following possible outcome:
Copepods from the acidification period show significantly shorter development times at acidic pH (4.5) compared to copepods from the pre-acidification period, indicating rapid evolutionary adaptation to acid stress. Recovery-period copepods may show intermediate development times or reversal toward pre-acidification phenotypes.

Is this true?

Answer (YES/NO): NO